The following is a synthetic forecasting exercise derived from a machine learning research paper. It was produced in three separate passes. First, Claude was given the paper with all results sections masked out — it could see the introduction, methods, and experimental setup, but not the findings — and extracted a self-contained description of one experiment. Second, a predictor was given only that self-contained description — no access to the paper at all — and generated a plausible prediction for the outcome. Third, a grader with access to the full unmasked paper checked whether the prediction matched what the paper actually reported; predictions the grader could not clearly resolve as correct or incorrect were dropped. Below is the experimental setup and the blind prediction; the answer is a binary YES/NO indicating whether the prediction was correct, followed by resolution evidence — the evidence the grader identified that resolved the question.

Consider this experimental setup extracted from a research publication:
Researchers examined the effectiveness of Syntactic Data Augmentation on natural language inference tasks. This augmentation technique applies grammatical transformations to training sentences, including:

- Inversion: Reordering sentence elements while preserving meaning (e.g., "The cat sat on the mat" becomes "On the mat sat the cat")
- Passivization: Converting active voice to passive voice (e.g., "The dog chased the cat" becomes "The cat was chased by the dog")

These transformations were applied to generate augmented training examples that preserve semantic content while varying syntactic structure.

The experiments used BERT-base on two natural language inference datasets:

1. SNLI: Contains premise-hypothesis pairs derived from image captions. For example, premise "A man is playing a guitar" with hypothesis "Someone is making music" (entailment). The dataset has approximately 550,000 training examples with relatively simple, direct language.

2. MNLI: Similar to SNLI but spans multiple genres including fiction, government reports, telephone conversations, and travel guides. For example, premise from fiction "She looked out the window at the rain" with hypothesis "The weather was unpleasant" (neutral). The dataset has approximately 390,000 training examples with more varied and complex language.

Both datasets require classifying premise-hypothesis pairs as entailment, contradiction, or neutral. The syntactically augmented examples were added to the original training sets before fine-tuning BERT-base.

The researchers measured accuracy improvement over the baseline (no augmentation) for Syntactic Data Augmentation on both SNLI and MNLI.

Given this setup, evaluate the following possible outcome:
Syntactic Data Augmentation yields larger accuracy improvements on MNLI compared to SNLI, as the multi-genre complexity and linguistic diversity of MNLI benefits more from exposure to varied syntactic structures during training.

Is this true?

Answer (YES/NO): NO